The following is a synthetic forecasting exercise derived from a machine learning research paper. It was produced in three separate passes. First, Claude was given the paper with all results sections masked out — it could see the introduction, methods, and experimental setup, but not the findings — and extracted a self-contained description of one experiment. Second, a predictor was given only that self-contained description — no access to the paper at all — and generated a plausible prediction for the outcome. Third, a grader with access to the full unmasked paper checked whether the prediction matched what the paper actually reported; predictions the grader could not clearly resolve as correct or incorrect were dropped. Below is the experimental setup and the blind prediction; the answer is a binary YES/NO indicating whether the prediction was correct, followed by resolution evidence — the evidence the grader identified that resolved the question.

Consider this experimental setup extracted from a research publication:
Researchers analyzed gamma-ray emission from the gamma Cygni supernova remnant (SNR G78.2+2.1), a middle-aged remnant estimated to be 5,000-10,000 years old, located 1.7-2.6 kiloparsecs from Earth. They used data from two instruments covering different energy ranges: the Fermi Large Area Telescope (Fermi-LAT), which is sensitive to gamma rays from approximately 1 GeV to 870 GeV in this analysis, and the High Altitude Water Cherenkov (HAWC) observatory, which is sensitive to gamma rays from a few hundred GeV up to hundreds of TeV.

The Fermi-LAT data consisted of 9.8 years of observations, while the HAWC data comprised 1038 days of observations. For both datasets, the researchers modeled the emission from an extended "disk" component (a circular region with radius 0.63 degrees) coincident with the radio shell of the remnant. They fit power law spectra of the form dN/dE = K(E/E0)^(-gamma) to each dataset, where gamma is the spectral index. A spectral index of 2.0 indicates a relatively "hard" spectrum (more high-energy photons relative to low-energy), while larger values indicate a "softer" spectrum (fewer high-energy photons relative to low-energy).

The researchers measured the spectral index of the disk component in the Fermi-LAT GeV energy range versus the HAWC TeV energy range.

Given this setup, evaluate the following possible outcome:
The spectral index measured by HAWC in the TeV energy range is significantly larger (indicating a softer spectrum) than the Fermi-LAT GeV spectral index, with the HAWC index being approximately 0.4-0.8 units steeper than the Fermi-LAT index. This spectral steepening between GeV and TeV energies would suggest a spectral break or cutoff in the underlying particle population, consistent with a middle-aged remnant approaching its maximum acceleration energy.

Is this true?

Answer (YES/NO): NO